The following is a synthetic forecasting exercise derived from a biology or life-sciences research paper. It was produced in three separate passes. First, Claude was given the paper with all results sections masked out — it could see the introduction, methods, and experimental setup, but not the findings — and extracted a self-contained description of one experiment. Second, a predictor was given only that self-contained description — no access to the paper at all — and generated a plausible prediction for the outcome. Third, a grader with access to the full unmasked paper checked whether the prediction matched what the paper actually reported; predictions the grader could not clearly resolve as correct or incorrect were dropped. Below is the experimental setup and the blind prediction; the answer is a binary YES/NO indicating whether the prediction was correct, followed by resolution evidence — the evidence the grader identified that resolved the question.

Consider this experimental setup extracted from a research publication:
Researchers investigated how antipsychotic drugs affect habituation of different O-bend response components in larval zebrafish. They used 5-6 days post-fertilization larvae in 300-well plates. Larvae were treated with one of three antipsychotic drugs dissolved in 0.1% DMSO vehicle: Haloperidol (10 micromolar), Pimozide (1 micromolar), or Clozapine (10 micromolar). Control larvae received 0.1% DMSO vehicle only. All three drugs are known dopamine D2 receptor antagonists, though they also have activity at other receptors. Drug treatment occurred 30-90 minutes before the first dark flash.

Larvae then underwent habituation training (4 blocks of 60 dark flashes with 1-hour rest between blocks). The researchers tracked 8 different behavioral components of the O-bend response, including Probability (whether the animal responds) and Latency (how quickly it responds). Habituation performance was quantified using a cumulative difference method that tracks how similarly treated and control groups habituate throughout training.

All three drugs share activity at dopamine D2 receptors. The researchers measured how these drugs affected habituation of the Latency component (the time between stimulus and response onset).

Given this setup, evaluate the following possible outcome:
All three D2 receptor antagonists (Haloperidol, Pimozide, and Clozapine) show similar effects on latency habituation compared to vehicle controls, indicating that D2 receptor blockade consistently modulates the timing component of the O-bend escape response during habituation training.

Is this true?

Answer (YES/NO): YES